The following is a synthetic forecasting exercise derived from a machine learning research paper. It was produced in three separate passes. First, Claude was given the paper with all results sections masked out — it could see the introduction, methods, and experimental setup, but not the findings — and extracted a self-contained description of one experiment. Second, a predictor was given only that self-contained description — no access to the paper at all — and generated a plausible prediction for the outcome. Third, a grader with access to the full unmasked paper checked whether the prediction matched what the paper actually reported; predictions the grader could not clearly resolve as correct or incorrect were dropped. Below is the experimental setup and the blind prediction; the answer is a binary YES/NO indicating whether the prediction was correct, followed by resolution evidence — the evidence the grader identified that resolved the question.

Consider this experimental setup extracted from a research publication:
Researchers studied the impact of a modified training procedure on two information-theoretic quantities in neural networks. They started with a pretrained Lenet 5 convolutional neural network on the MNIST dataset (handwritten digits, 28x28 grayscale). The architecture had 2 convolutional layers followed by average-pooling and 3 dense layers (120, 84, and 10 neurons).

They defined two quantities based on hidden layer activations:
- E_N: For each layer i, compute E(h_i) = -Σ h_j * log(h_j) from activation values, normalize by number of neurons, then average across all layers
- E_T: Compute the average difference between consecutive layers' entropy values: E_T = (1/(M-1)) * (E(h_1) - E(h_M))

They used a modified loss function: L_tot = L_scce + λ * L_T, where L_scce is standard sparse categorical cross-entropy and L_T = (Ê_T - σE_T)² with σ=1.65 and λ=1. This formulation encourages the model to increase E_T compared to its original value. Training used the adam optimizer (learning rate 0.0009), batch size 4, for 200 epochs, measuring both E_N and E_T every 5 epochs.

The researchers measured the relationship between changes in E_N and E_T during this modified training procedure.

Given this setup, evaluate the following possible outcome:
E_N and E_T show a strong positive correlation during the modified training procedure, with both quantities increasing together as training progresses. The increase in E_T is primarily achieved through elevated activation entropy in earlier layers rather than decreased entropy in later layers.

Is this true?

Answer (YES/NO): NO